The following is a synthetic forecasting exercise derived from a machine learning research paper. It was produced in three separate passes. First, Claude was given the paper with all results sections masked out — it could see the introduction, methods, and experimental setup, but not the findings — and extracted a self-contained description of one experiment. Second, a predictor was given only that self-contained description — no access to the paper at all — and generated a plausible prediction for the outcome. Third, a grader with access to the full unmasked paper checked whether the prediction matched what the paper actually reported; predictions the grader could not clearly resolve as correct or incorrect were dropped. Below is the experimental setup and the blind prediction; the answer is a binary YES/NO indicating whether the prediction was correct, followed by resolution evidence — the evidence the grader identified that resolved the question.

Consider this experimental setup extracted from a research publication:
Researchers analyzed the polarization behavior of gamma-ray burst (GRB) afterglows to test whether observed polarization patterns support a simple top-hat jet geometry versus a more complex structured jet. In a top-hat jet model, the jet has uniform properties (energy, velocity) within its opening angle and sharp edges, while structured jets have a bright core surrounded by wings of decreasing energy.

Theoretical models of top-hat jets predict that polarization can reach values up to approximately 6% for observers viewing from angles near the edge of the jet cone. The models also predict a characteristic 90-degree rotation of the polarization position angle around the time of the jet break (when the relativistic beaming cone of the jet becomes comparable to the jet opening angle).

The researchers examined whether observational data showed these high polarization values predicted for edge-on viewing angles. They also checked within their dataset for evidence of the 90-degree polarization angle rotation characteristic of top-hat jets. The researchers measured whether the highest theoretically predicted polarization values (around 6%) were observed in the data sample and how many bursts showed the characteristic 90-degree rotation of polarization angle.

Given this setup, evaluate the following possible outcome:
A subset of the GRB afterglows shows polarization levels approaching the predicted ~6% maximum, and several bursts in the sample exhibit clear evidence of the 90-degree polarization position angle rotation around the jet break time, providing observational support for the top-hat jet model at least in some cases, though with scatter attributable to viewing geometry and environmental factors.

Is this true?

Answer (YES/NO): NO